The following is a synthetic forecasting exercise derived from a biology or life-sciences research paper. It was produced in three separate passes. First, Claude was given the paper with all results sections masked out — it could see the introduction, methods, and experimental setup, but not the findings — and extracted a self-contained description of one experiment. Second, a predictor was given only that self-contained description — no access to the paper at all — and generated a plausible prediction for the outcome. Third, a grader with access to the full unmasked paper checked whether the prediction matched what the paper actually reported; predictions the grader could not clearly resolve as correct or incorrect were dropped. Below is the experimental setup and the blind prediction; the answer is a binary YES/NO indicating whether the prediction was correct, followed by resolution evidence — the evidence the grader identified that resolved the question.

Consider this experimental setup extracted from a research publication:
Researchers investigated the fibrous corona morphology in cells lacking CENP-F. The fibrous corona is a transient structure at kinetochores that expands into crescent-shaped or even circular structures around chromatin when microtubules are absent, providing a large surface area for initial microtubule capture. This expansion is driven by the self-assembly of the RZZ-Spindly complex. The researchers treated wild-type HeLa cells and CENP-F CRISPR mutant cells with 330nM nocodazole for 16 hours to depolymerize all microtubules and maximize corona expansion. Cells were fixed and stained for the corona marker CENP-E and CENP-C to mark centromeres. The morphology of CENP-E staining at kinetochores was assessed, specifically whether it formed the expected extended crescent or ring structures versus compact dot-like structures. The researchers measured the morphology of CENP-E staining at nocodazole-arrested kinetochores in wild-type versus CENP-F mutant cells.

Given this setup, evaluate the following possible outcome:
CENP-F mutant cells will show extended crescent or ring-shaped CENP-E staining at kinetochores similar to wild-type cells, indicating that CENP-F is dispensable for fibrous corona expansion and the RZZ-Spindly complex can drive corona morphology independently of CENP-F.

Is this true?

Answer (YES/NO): YES